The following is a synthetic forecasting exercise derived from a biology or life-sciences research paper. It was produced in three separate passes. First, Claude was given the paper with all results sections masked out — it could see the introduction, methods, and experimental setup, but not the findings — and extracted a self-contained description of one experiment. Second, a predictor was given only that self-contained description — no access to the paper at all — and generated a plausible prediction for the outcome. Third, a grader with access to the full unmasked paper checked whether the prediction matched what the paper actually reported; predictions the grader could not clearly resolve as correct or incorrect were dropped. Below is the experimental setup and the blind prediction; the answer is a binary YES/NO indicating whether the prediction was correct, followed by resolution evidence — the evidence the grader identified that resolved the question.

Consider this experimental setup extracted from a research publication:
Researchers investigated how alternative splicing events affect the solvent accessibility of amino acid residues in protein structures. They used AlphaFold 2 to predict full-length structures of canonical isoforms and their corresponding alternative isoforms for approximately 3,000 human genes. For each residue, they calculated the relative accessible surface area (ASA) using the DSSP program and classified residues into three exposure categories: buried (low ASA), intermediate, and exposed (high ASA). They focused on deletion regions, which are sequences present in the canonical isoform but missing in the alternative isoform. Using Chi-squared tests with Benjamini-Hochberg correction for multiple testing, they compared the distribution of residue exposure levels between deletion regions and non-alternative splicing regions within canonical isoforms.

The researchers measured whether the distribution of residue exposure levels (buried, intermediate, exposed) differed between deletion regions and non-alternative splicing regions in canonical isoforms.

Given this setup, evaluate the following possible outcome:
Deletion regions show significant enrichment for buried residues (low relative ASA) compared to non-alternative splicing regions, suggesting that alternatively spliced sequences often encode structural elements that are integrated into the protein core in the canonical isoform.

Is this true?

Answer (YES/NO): NO